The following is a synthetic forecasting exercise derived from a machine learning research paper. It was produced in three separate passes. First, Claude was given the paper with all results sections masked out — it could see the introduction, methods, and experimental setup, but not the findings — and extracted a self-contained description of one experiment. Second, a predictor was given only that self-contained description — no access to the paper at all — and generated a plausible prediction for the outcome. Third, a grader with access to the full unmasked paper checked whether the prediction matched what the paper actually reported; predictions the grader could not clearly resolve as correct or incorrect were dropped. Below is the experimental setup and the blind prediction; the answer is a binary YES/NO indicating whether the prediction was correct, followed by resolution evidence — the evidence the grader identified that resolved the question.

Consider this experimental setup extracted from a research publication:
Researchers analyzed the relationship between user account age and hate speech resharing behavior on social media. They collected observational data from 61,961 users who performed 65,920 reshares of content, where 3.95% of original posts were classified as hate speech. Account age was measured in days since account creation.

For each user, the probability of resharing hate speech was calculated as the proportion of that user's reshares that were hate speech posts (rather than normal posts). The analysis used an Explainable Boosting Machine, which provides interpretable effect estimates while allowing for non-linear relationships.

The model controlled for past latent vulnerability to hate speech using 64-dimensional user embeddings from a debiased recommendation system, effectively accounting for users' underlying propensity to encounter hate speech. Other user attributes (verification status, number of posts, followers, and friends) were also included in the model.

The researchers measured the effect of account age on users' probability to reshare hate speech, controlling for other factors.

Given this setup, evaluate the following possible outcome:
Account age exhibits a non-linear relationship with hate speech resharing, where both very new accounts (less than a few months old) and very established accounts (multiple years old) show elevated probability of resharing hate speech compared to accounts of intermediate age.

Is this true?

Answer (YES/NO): NO